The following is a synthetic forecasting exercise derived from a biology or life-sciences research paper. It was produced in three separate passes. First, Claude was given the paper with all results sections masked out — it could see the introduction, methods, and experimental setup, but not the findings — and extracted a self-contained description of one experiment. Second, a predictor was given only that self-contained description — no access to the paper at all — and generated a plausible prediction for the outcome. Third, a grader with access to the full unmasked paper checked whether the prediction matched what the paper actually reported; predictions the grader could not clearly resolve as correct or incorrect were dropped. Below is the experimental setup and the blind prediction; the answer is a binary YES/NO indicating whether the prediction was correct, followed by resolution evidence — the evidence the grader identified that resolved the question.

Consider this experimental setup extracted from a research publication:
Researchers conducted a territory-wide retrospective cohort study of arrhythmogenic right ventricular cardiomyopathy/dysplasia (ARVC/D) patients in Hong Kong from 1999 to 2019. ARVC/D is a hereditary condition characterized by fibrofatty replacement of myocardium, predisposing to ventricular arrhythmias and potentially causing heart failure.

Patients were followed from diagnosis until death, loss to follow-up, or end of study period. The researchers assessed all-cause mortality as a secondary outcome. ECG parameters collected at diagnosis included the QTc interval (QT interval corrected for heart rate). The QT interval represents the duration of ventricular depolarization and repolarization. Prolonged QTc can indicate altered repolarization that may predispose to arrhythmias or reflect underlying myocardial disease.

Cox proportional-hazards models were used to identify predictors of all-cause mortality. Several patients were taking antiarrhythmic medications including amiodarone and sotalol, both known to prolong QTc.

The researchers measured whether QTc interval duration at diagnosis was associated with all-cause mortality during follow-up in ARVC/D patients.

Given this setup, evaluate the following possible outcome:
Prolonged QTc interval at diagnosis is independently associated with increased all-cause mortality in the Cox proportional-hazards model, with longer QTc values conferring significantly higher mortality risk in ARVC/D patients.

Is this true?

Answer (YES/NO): YES